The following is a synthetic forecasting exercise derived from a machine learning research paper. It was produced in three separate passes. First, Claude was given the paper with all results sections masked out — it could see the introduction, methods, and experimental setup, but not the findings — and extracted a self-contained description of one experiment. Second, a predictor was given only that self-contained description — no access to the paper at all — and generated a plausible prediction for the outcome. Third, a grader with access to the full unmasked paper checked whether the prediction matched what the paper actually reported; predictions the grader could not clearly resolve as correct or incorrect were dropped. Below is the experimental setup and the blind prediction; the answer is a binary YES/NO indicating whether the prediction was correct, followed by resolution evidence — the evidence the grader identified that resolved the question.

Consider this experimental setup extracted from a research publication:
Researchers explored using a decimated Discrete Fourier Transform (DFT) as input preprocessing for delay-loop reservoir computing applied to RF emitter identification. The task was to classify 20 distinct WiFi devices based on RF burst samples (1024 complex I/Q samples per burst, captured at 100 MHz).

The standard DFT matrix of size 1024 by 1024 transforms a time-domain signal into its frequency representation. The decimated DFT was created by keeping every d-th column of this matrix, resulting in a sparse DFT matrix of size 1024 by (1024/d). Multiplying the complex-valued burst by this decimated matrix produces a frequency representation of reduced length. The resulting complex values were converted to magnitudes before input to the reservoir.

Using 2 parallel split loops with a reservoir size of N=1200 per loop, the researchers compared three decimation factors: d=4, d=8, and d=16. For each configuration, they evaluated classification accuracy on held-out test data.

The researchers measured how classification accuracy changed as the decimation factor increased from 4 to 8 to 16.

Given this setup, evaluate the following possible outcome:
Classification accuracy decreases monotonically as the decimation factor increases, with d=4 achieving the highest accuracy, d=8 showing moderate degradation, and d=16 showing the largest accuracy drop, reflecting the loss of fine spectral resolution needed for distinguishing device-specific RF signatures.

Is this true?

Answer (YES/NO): NO